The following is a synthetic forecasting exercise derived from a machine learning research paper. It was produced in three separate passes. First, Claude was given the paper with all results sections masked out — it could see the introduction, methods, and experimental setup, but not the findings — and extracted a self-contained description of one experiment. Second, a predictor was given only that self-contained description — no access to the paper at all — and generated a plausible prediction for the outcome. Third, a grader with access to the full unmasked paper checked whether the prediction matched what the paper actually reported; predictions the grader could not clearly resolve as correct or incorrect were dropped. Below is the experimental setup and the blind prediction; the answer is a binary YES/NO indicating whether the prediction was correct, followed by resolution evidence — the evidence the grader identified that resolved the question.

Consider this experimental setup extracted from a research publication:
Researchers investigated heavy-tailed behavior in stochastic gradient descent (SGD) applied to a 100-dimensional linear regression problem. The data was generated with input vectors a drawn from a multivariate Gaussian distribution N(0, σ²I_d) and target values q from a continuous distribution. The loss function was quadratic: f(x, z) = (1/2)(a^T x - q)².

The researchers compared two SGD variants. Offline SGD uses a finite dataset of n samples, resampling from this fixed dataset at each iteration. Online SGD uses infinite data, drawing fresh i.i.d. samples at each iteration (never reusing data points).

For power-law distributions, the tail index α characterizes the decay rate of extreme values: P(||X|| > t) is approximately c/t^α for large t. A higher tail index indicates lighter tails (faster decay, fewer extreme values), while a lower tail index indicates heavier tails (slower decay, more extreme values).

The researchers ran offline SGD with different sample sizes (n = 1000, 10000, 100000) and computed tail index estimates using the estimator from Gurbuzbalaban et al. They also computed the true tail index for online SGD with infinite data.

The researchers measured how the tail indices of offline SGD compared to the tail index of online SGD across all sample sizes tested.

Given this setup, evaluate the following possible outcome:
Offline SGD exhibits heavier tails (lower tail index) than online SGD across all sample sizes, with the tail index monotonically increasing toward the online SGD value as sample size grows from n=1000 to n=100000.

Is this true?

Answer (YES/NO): NO